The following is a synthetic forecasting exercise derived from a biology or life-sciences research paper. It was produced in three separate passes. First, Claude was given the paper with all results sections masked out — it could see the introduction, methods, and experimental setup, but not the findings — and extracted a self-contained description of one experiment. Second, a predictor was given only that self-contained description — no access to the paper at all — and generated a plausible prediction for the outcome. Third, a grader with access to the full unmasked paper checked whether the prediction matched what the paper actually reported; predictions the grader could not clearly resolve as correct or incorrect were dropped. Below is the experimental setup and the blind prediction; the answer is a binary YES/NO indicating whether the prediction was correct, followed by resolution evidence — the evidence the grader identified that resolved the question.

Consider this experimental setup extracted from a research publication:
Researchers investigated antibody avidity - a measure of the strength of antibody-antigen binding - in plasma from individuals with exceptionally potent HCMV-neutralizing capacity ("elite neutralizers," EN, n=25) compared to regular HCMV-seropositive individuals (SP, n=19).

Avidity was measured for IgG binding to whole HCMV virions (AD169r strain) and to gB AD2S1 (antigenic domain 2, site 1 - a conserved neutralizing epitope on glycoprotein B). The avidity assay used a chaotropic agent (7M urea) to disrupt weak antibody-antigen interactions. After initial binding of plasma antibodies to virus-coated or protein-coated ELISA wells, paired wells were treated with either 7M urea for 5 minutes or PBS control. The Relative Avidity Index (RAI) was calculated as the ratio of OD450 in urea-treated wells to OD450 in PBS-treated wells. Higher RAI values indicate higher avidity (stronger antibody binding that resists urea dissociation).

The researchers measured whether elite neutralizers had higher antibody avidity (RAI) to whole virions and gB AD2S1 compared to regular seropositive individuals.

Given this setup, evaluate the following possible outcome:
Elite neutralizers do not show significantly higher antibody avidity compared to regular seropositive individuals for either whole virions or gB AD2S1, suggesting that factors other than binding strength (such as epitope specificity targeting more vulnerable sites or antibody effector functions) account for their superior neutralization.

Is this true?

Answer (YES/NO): NO